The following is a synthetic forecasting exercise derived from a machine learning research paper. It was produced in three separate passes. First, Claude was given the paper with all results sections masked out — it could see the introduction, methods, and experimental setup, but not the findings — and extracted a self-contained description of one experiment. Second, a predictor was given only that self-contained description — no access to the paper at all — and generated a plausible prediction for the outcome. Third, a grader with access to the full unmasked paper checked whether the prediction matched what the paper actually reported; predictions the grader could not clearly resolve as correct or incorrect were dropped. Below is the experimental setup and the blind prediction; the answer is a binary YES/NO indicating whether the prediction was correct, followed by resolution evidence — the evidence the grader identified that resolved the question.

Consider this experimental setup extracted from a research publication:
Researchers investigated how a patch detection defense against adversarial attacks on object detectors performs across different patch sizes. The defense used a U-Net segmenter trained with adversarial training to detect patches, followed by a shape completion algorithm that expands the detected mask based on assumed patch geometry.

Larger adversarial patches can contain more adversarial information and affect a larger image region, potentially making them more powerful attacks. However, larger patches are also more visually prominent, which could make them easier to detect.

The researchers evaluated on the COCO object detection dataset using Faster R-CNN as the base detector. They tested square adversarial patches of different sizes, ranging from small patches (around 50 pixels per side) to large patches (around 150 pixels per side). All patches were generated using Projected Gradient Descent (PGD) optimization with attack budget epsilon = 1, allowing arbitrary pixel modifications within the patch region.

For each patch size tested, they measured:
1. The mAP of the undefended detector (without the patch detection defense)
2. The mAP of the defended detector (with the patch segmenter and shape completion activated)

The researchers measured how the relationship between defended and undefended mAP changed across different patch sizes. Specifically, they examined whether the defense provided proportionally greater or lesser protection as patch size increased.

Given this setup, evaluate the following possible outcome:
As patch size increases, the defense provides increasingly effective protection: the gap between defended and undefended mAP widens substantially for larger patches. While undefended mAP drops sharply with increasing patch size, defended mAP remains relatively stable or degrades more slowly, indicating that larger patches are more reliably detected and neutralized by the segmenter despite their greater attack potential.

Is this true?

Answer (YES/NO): YES